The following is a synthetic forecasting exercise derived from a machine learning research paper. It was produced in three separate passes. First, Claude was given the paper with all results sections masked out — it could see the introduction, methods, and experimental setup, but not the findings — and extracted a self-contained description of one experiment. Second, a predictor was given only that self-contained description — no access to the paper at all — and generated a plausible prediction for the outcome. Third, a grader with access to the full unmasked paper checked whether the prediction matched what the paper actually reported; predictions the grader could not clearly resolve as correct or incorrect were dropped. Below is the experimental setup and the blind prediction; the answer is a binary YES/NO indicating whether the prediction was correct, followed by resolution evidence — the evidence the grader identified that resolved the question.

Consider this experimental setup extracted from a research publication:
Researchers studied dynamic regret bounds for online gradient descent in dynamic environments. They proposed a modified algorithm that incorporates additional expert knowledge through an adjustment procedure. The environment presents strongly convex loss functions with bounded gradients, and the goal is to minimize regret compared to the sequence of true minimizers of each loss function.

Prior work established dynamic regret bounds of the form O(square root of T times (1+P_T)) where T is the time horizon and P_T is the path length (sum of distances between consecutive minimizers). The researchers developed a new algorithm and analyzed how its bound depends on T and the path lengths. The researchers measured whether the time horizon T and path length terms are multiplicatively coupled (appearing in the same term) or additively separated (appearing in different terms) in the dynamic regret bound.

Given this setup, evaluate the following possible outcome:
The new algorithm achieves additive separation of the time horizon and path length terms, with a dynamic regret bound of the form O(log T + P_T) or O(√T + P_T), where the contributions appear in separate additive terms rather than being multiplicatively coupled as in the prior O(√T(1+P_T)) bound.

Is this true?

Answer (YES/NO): YES